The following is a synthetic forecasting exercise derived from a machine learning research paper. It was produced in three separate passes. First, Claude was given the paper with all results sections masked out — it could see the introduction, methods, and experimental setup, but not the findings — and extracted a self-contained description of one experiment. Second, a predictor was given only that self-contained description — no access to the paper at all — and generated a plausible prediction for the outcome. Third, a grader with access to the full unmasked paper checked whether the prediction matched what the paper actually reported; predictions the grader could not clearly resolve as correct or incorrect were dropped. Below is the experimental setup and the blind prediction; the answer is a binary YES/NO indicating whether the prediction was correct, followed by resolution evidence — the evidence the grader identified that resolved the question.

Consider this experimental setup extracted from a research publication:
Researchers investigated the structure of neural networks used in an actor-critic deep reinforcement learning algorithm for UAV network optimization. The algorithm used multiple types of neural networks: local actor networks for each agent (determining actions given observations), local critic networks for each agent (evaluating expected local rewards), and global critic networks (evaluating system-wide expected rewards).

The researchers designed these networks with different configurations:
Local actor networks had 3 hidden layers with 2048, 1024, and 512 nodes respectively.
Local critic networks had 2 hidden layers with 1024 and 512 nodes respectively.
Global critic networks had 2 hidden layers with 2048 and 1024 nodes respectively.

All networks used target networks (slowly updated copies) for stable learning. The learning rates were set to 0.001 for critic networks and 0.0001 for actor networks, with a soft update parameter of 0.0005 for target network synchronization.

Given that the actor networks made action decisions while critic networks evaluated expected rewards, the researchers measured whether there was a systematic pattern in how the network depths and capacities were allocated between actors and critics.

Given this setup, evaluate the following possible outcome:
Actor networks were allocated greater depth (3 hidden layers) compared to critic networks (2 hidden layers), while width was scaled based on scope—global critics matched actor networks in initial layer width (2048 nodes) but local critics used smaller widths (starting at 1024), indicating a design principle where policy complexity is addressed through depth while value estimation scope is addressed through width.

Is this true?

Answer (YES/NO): YES